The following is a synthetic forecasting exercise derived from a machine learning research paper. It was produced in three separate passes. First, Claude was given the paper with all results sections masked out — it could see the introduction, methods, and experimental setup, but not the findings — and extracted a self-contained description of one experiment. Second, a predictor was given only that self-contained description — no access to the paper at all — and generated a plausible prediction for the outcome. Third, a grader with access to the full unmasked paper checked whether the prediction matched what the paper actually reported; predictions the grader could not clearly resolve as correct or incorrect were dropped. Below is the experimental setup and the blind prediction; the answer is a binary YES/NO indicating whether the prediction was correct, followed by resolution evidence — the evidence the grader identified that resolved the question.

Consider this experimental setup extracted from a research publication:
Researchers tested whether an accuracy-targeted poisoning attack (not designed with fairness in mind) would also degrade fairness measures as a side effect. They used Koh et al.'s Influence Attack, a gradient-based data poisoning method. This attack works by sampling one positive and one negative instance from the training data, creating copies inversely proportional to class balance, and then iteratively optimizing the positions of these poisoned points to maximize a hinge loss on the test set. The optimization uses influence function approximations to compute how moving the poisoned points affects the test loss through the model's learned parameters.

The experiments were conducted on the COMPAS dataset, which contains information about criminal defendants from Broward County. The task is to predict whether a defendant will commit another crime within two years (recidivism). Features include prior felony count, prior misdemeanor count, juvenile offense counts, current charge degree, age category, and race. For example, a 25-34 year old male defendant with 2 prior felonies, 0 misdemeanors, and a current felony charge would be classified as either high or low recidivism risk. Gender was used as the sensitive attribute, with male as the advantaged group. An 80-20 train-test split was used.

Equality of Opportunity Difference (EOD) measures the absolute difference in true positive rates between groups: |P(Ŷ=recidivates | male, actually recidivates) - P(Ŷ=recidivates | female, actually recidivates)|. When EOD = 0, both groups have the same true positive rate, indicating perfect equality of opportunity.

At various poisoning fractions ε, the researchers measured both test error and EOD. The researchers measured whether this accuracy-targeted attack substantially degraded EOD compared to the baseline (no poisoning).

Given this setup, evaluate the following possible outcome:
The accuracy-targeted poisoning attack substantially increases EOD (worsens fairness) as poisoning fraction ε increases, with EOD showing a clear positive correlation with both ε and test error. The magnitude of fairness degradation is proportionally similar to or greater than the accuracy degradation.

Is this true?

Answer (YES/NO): NO